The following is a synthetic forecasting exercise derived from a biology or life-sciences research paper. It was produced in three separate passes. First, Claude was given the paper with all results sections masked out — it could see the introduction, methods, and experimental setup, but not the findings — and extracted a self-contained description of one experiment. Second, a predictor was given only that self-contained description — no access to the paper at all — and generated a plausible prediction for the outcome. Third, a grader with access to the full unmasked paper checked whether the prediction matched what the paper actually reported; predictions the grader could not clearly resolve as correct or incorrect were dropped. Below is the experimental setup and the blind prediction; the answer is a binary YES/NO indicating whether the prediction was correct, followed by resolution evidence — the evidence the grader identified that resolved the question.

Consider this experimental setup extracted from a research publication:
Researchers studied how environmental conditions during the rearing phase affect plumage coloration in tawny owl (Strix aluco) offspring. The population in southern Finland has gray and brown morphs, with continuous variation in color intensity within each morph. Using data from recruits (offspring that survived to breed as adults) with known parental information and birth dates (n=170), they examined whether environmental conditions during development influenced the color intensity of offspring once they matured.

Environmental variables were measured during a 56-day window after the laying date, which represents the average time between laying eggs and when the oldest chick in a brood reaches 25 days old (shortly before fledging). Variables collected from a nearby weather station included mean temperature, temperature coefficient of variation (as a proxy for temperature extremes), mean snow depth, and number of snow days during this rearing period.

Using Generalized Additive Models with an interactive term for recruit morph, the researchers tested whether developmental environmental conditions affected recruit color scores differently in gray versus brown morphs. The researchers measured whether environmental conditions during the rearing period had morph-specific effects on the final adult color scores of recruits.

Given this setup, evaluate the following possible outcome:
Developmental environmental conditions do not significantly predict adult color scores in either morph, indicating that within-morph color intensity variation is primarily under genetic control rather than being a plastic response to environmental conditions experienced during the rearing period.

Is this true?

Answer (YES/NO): NO